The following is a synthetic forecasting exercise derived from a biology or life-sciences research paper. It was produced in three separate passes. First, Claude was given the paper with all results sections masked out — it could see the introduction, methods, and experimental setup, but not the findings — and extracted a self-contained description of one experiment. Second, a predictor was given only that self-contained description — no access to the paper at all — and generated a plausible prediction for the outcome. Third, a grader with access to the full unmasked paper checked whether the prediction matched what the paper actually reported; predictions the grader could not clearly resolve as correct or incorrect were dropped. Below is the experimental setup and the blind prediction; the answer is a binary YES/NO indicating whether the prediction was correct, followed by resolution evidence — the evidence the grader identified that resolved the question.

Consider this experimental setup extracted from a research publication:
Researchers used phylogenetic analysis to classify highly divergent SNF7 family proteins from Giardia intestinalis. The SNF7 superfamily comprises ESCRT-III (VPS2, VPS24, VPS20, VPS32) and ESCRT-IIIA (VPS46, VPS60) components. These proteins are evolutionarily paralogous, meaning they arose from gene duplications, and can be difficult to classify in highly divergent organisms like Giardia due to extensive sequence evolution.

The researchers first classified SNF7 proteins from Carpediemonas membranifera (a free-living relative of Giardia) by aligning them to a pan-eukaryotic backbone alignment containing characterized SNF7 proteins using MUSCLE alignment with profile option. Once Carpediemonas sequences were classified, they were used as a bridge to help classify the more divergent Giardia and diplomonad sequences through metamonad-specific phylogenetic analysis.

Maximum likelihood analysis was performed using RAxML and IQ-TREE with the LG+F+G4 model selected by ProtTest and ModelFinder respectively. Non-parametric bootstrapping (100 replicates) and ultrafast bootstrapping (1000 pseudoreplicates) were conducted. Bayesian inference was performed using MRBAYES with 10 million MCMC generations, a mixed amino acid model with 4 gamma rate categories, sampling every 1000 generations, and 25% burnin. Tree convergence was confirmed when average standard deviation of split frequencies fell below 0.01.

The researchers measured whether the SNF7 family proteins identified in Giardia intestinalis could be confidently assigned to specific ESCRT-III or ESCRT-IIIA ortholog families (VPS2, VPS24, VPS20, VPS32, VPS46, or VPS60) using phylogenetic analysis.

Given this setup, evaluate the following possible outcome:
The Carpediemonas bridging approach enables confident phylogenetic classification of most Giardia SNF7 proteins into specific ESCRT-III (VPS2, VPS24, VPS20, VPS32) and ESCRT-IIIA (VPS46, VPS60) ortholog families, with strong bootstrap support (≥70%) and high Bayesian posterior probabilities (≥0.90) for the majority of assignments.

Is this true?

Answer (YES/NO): NO